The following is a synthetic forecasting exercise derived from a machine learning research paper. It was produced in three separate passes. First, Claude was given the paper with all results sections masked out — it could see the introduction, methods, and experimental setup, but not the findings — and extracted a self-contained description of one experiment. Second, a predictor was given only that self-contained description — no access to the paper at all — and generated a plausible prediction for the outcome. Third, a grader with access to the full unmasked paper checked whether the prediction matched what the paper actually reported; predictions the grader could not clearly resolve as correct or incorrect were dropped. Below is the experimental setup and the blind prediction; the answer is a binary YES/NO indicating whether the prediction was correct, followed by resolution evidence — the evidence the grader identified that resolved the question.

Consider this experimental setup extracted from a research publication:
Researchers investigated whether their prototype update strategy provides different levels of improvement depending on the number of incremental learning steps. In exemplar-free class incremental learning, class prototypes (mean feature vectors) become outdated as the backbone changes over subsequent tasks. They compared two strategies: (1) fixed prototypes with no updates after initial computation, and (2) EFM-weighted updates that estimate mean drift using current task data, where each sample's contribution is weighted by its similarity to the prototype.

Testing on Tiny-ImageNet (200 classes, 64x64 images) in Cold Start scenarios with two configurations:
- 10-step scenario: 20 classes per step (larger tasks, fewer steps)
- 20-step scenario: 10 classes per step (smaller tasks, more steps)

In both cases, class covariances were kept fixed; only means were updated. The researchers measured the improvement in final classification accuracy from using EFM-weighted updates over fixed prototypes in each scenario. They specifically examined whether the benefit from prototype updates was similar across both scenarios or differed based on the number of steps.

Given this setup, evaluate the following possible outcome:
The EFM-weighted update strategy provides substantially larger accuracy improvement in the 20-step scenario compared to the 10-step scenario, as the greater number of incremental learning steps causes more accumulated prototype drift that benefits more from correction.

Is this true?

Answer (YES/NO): YES